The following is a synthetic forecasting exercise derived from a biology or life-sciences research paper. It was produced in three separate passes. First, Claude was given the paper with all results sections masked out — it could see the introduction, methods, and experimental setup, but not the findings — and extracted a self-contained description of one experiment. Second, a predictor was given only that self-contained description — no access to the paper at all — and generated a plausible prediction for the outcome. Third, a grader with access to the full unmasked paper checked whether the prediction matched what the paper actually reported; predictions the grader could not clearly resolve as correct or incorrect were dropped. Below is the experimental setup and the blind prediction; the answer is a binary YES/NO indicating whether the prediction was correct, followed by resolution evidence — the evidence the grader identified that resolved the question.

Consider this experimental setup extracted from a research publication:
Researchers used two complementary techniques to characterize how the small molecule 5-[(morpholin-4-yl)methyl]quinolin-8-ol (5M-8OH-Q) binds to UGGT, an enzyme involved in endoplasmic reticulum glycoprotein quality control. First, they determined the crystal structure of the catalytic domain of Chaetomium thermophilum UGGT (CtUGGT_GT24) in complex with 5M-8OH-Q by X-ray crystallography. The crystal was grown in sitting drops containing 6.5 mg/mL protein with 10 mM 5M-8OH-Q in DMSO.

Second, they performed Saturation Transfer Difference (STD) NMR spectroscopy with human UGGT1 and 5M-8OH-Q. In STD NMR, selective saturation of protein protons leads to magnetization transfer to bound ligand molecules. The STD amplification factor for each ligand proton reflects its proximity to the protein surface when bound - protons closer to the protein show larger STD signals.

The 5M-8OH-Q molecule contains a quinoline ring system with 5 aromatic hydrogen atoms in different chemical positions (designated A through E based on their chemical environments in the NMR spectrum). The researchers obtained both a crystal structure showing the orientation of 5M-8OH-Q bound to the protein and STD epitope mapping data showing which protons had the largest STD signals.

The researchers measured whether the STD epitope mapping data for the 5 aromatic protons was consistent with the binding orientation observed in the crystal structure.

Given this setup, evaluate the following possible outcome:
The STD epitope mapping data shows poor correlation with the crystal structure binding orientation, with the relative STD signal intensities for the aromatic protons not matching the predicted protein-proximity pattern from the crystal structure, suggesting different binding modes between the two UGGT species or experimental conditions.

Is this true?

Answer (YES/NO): NO